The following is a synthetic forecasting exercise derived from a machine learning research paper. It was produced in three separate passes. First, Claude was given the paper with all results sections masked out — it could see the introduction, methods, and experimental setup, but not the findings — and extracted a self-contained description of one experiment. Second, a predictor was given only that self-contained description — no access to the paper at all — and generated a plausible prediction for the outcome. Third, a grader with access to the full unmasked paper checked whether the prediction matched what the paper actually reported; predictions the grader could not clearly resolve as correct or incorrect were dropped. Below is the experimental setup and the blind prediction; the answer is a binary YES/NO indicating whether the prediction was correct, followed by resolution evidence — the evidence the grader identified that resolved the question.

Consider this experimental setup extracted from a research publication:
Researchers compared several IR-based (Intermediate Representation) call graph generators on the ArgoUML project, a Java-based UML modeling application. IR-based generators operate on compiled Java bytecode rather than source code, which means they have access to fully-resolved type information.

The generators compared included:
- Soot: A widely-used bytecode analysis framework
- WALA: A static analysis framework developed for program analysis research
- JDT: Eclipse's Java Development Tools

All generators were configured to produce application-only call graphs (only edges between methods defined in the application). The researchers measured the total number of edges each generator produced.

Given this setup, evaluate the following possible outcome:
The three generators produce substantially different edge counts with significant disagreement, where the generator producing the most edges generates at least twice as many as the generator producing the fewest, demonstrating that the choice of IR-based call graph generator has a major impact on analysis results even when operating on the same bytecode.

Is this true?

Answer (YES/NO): YES